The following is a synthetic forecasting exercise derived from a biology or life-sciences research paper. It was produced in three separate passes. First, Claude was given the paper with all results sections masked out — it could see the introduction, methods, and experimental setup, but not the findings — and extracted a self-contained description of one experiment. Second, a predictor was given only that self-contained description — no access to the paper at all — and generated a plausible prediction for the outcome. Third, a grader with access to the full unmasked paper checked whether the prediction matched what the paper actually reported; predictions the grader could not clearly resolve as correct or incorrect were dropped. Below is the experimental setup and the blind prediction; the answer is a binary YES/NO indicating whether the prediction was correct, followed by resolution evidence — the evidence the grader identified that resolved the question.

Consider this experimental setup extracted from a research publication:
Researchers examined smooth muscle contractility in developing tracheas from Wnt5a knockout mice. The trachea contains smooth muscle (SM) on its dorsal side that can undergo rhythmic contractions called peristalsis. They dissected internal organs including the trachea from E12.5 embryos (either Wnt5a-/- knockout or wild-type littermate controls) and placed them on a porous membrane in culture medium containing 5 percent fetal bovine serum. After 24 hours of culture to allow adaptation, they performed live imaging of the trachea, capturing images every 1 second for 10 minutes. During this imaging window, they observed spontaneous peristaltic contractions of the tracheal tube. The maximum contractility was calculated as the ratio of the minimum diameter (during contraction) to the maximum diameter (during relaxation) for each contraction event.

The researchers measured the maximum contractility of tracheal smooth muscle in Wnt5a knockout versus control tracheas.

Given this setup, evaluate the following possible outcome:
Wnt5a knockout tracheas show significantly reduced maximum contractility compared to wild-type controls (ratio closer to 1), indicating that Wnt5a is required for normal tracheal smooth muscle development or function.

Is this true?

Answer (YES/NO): YES